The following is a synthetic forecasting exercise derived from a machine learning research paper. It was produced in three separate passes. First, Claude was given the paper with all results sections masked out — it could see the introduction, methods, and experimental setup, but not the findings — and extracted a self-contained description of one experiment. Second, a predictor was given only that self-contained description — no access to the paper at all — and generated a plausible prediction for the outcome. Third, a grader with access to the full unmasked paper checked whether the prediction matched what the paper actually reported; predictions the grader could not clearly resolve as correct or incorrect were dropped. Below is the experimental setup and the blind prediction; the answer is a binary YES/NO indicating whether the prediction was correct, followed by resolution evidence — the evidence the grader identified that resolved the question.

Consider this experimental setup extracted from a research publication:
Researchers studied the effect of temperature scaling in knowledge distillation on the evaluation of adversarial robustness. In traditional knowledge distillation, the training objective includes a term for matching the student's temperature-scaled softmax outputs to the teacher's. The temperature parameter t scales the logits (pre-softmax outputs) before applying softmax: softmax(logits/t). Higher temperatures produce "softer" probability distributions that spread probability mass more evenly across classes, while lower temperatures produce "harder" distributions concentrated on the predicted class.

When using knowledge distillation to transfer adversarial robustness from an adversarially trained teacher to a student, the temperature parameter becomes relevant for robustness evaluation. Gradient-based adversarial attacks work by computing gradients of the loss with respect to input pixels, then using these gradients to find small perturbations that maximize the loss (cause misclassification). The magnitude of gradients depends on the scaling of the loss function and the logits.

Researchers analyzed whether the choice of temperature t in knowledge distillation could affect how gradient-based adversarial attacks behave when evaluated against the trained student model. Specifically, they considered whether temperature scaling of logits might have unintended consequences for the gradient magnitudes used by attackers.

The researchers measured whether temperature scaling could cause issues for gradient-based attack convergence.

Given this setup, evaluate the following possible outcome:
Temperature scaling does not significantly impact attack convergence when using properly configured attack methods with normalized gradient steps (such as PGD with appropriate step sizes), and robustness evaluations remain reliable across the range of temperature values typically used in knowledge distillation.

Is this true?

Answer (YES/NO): NO